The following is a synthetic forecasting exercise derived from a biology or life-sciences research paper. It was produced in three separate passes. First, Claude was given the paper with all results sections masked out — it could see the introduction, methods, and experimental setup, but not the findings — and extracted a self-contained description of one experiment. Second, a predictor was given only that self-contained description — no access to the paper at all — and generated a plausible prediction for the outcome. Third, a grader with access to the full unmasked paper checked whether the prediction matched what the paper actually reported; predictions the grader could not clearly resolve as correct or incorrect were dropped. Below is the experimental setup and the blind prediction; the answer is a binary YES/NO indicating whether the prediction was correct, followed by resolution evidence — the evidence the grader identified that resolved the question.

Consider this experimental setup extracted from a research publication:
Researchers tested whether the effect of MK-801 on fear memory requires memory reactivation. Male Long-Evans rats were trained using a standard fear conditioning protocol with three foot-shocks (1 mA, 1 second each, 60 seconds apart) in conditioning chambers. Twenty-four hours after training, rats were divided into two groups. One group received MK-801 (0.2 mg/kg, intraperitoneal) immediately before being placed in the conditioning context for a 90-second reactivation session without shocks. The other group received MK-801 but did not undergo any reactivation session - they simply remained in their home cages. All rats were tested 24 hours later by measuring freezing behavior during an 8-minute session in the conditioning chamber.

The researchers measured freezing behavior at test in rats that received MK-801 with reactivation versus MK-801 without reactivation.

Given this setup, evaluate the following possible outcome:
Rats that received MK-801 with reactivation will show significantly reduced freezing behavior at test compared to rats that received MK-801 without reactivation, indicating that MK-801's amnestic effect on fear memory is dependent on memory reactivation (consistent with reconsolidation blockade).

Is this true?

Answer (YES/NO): YES